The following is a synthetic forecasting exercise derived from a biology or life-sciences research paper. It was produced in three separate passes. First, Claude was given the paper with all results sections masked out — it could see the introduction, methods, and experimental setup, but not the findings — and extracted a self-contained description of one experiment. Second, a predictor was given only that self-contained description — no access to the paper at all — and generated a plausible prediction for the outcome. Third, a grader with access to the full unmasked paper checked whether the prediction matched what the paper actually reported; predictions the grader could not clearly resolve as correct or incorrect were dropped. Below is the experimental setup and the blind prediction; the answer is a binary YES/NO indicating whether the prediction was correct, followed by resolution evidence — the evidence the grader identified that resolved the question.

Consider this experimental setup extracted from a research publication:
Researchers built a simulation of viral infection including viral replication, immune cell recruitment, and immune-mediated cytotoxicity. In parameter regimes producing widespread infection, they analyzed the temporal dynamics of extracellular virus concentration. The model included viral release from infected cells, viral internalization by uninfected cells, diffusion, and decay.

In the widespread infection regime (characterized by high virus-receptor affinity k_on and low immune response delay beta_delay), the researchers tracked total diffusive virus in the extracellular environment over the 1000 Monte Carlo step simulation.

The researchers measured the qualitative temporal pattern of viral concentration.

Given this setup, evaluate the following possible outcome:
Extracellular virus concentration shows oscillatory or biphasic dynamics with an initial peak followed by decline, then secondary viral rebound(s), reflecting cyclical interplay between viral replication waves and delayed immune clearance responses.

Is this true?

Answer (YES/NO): YES